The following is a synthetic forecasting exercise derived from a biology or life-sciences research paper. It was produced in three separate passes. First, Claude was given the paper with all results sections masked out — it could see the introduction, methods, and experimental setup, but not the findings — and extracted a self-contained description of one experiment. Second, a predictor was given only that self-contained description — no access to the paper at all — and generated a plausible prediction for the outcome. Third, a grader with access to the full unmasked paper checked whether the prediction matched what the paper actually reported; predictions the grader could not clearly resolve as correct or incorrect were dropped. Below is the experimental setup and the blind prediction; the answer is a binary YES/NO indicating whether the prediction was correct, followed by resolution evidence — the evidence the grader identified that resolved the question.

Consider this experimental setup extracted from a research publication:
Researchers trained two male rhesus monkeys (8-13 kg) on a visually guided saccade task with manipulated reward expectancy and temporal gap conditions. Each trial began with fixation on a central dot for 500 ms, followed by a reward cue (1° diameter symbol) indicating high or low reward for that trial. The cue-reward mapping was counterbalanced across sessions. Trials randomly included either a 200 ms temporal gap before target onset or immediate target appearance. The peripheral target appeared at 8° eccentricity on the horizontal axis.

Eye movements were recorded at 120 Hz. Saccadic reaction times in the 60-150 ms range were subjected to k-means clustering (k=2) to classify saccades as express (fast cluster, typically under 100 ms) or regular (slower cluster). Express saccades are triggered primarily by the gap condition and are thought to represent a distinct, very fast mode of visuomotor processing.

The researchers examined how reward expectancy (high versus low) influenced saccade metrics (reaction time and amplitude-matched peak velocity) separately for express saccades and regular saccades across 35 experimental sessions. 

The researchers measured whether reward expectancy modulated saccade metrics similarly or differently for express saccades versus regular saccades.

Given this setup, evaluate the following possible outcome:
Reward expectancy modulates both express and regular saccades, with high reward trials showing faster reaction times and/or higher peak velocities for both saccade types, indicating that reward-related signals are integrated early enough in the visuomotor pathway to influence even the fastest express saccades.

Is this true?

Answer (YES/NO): NO